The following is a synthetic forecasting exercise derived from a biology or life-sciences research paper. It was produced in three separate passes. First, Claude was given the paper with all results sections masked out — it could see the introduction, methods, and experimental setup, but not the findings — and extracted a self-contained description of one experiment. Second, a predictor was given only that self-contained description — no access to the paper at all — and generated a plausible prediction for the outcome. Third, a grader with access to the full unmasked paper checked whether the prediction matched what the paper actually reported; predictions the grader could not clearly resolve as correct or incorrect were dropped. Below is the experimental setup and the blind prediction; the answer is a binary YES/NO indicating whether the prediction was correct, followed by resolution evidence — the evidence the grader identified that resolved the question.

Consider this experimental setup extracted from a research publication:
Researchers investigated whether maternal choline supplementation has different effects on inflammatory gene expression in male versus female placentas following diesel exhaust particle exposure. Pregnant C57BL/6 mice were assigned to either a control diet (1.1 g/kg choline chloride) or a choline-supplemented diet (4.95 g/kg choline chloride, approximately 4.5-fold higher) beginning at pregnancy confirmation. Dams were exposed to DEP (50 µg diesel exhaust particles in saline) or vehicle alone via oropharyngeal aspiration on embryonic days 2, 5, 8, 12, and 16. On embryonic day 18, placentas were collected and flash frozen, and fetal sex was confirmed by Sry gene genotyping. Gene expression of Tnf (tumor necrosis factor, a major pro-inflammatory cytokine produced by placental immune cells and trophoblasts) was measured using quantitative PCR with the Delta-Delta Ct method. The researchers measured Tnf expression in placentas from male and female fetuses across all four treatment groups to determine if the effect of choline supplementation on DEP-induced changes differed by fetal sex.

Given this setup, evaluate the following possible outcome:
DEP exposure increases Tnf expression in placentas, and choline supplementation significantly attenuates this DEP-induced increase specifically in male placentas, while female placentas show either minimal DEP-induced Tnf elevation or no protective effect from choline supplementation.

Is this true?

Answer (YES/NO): NO